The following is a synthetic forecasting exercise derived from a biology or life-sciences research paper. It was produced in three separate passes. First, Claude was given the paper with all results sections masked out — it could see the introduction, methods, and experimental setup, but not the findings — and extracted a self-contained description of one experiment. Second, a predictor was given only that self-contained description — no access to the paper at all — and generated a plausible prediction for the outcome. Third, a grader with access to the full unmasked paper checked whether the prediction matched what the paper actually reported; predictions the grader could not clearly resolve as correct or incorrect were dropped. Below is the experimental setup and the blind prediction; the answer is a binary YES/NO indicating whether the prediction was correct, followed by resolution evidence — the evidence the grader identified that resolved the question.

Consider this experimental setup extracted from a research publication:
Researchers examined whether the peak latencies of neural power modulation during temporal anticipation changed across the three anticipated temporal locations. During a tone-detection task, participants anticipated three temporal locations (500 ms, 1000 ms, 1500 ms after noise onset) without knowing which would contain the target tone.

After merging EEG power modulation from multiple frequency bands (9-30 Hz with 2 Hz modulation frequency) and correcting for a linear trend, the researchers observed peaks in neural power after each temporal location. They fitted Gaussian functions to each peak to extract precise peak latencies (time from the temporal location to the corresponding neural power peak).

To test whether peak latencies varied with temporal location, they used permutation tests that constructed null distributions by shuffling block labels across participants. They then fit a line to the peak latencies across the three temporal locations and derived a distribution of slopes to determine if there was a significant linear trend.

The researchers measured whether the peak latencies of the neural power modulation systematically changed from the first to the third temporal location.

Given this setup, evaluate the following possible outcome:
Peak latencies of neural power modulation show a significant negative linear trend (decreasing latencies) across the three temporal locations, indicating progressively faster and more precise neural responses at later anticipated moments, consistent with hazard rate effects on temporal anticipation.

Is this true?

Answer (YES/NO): YES